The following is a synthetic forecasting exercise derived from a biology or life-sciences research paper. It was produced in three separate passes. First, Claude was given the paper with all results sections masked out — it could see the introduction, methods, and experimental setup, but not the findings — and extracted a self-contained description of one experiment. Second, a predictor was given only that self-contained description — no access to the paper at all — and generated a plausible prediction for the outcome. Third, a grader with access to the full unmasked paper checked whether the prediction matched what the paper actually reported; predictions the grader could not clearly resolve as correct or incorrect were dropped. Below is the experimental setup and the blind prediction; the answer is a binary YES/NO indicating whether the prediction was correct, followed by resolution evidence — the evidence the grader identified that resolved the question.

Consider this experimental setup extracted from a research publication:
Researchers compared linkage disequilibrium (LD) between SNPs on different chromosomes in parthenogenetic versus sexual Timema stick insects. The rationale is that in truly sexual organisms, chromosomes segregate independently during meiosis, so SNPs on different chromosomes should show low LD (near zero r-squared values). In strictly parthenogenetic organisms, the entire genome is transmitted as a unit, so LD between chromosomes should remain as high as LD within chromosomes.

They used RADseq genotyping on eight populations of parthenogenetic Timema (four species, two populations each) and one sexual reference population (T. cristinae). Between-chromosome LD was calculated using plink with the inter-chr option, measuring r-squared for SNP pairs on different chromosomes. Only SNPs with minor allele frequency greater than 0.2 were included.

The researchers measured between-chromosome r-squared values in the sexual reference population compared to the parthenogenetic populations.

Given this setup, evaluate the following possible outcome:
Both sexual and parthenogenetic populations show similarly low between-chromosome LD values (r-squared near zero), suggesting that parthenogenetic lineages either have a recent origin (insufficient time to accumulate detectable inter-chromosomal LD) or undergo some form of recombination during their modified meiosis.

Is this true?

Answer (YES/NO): NO